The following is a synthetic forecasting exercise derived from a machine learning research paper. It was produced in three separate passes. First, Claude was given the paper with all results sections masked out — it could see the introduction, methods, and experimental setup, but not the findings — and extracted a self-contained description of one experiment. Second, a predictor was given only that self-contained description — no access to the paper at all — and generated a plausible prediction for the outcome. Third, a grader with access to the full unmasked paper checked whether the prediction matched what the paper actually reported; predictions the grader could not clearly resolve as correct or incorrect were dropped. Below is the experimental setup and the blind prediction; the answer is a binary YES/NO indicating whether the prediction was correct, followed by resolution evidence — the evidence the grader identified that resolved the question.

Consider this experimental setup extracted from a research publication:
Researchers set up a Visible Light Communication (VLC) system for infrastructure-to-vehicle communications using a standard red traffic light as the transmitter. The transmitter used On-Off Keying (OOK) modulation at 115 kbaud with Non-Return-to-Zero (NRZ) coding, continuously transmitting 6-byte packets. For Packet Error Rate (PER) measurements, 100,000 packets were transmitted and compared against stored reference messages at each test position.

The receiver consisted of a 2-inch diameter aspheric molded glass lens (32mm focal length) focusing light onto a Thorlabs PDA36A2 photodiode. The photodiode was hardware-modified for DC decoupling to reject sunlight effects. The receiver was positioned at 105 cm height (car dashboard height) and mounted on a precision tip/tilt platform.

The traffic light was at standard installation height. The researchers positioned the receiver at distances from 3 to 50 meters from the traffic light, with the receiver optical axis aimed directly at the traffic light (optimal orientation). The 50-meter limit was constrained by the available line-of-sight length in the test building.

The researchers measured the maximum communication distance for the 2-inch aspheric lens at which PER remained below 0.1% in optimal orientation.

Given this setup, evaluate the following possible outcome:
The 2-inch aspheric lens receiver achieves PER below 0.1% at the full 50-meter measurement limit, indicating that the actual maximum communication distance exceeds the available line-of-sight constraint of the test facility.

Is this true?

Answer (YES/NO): YES